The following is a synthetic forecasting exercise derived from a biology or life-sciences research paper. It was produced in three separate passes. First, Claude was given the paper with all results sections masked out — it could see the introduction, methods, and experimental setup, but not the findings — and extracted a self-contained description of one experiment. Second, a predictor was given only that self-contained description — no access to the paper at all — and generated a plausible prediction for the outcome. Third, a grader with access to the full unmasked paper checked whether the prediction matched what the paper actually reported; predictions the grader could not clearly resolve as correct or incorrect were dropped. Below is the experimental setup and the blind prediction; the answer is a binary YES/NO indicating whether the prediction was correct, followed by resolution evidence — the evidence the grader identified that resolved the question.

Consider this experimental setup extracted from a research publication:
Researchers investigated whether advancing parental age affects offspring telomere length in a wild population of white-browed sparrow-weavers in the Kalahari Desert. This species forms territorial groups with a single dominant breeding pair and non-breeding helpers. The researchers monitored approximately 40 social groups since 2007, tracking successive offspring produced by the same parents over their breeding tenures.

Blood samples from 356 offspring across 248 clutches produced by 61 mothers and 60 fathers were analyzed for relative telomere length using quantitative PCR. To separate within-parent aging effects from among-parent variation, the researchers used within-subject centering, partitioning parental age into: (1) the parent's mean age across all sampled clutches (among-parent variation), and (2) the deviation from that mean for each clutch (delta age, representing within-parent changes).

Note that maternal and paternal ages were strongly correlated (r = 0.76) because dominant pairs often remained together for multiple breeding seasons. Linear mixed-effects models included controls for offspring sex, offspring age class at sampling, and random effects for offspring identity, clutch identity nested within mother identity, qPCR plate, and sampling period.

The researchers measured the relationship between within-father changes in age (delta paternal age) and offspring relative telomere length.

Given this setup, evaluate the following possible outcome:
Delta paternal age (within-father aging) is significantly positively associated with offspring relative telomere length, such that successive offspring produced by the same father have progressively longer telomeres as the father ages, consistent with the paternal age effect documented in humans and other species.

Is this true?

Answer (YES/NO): NO